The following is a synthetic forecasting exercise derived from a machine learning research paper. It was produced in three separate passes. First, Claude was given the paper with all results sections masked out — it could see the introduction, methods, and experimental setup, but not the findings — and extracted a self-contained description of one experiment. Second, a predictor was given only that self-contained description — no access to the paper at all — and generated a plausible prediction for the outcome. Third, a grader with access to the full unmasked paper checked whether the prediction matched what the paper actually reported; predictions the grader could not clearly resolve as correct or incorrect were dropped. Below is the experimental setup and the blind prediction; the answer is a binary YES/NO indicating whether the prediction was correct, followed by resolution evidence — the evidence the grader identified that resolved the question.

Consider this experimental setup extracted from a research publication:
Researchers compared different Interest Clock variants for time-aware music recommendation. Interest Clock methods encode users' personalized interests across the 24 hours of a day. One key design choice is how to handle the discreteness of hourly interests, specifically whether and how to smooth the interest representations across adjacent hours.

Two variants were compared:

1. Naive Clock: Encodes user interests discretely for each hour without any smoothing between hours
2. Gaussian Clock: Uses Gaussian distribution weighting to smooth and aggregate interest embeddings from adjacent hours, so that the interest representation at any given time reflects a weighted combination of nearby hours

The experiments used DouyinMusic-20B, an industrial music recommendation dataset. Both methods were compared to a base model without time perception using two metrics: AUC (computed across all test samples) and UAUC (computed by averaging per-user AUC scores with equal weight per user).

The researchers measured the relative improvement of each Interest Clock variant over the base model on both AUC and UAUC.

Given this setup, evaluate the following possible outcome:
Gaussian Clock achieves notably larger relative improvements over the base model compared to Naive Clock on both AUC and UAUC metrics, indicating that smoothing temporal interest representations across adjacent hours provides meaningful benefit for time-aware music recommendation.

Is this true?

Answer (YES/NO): YES